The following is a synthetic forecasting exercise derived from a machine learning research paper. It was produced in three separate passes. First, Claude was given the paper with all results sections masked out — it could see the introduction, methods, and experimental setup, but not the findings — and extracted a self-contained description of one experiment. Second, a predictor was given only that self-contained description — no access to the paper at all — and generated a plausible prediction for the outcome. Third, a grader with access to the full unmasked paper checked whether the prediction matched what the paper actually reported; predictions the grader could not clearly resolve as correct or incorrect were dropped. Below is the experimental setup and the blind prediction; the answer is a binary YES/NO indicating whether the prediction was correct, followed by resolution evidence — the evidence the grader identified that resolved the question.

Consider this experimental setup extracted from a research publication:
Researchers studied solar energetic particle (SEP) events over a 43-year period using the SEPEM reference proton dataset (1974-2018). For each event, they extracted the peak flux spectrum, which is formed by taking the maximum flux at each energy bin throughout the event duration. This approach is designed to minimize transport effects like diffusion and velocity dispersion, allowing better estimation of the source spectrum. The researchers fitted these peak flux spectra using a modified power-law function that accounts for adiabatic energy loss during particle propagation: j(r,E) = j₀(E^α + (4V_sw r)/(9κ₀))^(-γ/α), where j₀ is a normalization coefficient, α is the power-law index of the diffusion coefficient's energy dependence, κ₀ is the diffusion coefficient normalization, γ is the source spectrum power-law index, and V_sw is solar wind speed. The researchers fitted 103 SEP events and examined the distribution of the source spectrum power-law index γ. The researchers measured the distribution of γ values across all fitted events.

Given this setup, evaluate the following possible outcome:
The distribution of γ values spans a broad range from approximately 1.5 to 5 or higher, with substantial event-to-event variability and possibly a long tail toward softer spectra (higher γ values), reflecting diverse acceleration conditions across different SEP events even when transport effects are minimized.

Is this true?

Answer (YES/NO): YES